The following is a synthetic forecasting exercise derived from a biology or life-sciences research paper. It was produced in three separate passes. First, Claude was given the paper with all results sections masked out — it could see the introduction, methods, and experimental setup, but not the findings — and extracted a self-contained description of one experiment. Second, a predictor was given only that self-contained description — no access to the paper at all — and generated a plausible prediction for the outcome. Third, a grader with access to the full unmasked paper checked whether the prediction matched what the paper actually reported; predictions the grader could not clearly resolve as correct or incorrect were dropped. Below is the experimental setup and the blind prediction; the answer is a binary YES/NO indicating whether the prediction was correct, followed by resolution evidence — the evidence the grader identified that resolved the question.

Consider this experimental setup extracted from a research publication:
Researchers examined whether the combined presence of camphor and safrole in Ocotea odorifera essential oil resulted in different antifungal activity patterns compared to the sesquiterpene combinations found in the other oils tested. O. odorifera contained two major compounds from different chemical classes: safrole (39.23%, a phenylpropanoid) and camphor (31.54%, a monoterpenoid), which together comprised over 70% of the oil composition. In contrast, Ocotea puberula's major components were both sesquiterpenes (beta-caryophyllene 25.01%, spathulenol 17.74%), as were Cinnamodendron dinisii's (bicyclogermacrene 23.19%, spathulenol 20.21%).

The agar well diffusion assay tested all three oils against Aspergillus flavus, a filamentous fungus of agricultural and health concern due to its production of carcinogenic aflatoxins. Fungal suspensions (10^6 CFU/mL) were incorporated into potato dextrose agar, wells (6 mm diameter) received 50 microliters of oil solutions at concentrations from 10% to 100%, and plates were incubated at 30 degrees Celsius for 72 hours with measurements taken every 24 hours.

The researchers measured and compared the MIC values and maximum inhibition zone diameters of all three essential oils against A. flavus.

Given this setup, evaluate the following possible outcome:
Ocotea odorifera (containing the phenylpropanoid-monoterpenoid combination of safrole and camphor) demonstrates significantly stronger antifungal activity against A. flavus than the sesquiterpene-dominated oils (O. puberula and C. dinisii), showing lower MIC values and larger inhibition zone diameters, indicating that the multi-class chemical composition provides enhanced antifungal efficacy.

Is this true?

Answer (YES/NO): YES